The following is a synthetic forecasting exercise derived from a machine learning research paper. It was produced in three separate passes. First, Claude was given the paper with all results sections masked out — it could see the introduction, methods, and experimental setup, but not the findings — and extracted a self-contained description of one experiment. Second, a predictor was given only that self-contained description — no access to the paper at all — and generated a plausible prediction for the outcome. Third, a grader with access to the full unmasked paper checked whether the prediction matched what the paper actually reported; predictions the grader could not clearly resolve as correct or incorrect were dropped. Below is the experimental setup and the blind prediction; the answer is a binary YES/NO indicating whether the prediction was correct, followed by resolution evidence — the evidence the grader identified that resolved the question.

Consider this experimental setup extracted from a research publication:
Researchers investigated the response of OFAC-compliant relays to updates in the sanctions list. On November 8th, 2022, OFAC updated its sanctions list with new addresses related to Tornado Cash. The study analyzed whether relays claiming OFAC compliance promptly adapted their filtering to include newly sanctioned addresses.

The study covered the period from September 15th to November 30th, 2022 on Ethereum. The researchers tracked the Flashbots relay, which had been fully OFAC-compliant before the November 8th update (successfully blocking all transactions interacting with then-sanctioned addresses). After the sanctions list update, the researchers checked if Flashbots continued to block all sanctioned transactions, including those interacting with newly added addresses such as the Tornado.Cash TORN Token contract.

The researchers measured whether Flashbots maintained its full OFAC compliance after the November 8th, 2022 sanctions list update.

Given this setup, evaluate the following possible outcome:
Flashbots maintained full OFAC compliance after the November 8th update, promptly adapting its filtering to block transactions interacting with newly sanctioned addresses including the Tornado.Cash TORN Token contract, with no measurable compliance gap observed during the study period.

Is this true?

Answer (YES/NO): NO